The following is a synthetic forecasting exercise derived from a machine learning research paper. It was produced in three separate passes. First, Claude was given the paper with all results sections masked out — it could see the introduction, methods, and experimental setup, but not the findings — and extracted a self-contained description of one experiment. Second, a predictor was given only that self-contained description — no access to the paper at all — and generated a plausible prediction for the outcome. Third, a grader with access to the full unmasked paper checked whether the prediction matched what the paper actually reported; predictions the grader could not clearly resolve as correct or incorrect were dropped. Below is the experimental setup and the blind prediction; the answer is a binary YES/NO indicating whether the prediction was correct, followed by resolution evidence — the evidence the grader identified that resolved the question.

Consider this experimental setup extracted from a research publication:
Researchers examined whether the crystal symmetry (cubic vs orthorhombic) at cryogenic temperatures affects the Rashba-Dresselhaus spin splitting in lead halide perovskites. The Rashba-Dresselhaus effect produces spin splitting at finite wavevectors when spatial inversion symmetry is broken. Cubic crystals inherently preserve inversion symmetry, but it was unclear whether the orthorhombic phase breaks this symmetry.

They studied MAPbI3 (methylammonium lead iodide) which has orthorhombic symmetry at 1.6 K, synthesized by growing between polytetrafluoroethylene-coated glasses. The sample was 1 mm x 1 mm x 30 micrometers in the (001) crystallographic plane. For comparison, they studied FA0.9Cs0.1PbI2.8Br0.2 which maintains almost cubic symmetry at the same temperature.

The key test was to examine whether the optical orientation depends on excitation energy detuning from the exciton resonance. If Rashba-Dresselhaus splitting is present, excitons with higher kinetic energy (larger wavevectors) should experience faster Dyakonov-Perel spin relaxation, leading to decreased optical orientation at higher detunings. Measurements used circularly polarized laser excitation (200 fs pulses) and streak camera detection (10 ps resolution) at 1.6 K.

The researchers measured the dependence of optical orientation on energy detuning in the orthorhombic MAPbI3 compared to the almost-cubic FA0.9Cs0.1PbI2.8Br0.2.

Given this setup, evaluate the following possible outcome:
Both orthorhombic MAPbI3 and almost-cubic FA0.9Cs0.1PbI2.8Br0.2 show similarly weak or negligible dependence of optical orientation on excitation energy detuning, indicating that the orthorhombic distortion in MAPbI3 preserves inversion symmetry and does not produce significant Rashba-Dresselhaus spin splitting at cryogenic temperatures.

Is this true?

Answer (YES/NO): YES